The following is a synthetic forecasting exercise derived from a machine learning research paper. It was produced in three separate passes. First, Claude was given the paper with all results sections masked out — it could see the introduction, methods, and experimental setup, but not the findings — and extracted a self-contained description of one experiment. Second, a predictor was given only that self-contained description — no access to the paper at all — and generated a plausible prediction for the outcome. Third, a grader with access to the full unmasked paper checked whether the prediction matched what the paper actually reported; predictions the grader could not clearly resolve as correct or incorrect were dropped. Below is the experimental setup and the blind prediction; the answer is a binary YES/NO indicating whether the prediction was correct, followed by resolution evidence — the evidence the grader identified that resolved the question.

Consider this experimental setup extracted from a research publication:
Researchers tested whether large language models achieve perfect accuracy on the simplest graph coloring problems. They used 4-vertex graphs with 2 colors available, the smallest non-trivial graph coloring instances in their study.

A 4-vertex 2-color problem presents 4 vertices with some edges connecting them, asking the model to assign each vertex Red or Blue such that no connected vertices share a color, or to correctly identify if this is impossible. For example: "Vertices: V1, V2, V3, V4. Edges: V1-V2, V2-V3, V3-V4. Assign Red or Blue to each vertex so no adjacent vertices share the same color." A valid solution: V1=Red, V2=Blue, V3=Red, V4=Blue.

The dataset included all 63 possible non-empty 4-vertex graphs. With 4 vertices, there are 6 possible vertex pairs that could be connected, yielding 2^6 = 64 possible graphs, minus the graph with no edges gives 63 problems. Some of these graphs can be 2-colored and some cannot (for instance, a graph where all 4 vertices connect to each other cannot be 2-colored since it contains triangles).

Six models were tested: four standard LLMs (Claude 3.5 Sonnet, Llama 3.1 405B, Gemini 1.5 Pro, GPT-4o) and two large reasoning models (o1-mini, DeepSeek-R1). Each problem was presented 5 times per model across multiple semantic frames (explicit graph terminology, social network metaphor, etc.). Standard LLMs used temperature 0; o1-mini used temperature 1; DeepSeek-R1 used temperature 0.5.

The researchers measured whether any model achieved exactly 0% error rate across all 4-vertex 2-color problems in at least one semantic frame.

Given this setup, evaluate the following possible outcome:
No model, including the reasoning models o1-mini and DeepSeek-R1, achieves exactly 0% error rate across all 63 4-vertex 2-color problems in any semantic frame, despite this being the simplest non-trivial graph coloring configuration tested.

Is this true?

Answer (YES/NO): YES